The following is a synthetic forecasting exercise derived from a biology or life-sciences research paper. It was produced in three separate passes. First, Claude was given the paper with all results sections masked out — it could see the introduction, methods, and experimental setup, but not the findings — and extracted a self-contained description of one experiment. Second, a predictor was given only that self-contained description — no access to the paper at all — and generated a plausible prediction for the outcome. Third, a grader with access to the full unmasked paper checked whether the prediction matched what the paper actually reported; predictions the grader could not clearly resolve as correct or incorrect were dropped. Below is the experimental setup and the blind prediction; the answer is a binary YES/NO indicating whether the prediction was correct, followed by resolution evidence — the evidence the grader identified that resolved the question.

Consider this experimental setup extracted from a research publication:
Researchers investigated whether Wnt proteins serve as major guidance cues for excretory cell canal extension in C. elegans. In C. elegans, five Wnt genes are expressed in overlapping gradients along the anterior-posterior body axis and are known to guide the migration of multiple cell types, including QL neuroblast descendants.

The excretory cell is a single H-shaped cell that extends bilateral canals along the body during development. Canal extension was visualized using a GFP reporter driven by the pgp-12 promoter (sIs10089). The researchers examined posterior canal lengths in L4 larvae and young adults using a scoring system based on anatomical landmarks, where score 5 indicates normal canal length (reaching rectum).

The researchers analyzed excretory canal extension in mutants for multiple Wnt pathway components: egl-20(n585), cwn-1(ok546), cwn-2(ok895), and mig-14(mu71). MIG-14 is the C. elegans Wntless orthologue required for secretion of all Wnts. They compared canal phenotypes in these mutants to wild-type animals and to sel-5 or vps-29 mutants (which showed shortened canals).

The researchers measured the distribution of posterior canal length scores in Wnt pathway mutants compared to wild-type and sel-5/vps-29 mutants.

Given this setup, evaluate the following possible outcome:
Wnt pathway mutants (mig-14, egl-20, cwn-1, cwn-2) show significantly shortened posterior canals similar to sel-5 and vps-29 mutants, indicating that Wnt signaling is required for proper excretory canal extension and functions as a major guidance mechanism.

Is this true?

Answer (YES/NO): NO